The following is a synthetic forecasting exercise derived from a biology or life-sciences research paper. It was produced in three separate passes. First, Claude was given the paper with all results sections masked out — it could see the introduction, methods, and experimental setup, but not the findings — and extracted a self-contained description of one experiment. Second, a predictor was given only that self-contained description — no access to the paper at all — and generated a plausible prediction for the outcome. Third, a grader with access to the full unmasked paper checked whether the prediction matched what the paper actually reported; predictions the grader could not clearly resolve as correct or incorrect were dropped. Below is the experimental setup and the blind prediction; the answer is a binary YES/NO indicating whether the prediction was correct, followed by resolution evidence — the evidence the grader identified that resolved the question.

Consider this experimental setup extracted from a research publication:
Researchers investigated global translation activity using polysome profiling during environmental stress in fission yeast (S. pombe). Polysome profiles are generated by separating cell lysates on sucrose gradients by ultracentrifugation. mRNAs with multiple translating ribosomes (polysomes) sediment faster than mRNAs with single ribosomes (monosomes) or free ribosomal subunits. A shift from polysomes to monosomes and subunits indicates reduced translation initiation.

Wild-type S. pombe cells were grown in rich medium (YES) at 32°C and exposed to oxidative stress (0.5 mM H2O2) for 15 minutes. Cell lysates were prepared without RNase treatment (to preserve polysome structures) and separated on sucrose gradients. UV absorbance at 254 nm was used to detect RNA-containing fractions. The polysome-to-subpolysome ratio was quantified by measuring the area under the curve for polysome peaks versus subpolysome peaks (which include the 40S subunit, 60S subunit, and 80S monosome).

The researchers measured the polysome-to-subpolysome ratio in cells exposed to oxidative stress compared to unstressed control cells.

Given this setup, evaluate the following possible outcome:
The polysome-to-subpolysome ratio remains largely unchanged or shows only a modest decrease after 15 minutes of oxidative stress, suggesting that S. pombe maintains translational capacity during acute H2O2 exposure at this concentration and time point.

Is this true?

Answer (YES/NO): NO